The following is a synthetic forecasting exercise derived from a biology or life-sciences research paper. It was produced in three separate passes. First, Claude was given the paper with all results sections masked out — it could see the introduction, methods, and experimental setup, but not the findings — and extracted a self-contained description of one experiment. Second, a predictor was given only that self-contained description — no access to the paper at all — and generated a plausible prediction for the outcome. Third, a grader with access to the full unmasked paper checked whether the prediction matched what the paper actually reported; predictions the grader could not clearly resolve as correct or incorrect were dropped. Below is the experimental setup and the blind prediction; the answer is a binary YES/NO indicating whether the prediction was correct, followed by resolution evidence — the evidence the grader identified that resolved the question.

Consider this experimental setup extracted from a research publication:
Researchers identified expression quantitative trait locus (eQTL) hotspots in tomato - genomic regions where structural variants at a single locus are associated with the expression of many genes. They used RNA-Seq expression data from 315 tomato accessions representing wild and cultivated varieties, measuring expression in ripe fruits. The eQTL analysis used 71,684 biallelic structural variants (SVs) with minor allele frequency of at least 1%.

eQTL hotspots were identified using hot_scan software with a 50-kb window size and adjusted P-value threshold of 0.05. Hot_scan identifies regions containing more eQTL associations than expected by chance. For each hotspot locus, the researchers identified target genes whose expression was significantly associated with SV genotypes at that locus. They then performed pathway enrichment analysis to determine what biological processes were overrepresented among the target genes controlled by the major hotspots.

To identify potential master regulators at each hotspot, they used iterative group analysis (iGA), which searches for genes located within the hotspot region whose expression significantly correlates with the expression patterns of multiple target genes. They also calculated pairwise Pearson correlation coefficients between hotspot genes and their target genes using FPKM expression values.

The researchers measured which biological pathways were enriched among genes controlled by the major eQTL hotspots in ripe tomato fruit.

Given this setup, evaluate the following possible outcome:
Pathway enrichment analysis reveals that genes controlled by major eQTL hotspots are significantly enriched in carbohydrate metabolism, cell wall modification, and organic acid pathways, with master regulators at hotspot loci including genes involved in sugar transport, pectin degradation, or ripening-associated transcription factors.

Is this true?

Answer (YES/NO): NO